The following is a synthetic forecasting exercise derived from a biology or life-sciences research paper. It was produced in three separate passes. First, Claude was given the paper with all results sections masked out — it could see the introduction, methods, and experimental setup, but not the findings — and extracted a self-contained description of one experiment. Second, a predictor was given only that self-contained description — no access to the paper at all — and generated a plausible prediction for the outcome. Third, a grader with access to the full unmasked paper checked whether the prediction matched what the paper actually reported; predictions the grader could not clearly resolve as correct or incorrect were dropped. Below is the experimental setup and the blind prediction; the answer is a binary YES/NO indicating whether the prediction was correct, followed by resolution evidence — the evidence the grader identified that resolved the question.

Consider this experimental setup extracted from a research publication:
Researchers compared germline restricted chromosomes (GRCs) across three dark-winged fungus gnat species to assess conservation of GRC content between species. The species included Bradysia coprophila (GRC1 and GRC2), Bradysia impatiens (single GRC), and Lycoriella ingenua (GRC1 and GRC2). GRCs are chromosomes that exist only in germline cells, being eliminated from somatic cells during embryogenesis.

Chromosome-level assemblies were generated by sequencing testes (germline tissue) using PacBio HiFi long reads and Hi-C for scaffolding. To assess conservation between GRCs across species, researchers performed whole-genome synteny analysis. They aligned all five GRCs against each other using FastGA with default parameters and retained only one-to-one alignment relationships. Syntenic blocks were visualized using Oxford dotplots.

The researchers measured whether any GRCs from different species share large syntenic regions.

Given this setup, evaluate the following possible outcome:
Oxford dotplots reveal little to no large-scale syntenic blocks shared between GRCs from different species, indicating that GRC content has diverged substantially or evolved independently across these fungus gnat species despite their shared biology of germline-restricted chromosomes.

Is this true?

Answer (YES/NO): NO